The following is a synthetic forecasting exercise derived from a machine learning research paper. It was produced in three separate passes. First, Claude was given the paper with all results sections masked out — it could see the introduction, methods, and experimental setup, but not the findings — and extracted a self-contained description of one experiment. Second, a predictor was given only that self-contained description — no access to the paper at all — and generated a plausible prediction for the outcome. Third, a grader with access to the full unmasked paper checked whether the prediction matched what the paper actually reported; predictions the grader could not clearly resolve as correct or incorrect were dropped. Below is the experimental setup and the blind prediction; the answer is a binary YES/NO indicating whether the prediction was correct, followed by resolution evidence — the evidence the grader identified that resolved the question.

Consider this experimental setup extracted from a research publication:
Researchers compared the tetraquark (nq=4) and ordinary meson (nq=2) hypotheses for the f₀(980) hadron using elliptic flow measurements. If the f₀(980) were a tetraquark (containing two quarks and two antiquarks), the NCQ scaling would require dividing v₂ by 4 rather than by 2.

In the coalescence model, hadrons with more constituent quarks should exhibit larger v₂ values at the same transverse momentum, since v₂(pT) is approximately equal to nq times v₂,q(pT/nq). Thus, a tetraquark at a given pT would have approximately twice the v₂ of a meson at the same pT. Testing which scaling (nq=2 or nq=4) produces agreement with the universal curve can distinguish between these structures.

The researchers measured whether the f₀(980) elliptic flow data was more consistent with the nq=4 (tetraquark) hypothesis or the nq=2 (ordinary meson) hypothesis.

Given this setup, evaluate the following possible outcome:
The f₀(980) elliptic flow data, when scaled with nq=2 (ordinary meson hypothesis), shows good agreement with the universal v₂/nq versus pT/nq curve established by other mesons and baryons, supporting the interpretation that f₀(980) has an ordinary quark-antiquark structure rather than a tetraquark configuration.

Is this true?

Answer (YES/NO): YES